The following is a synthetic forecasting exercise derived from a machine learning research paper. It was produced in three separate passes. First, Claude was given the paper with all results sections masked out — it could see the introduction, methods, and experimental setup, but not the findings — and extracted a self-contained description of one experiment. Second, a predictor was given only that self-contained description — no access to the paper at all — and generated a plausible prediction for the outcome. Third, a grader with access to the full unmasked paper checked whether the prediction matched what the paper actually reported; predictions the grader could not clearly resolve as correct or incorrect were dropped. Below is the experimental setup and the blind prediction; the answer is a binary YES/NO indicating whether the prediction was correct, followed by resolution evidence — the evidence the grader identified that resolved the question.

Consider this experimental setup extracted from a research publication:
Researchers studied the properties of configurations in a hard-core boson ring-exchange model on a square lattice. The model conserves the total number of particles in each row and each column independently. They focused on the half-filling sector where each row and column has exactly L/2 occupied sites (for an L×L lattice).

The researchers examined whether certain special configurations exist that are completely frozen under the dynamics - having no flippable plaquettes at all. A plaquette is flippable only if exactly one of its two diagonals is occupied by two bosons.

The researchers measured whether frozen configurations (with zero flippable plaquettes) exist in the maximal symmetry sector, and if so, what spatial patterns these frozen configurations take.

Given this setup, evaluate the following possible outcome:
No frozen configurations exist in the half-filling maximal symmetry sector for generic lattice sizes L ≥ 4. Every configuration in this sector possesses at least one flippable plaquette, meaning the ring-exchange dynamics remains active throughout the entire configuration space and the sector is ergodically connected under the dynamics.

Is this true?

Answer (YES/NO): NO